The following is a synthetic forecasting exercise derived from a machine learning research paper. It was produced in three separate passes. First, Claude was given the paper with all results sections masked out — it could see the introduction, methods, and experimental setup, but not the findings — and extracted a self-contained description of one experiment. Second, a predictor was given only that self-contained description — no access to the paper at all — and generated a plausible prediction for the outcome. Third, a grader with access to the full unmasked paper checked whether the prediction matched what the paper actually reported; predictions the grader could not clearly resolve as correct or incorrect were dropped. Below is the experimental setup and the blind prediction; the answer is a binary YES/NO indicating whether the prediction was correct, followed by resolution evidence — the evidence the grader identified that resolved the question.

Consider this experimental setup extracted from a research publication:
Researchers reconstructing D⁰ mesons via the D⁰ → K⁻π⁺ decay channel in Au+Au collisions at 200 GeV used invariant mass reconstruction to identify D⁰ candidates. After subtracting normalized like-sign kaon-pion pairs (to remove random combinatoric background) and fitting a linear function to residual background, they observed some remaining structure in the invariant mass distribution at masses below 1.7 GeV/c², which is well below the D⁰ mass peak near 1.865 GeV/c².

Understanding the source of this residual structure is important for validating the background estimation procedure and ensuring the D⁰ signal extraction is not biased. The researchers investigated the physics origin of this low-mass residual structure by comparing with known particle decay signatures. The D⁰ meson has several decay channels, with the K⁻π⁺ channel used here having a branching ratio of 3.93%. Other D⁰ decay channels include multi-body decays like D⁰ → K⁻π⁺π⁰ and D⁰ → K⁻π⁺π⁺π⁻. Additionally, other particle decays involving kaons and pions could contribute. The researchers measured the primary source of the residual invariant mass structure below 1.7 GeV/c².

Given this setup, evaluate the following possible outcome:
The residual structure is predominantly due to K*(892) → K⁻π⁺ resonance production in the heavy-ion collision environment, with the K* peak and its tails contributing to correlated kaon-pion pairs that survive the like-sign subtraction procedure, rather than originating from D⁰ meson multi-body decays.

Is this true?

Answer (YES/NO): NO